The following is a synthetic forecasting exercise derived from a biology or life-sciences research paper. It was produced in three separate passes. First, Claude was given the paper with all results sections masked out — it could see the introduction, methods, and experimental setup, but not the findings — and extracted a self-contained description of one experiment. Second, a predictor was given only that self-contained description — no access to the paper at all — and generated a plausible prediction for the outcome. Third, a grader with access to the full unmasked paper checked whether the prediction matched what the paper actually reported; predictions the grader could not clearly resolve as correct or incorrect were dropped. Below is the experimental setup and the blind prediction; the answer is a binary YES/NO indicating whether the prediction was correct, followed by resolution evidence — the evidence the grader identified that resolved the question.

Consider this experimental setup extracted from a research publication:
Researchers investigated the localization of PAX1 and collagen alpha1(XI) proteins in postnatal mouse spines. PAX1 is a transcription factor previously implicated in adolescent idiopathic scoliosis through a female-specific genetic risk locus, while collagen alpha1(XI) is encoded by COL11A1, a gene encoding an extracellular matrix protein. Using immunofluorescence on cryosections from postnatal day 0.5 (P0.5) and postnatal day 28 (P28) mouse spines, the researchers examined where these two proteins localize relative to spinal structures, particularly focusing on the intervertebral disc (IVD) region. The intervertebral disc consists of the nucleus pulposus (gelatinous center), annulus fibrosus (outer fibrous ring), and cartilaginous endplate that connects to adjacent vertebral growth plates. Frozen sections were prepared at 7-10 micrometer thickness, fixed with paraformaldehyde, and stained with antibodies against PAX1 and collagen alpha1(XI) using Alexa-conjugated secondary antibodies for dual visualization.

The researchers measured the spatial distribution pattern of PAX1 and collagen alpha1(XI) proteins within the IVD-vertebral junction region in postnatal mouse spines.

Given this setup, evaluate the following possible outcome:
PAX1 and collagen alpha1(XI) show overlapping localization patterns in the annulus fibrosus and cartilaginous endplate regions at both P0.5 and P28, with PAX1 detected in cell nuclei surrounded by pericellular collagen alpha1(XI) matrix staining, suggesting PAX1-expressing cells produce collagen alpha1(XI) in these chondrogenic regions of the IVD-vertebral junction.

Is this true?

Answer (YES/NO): NO